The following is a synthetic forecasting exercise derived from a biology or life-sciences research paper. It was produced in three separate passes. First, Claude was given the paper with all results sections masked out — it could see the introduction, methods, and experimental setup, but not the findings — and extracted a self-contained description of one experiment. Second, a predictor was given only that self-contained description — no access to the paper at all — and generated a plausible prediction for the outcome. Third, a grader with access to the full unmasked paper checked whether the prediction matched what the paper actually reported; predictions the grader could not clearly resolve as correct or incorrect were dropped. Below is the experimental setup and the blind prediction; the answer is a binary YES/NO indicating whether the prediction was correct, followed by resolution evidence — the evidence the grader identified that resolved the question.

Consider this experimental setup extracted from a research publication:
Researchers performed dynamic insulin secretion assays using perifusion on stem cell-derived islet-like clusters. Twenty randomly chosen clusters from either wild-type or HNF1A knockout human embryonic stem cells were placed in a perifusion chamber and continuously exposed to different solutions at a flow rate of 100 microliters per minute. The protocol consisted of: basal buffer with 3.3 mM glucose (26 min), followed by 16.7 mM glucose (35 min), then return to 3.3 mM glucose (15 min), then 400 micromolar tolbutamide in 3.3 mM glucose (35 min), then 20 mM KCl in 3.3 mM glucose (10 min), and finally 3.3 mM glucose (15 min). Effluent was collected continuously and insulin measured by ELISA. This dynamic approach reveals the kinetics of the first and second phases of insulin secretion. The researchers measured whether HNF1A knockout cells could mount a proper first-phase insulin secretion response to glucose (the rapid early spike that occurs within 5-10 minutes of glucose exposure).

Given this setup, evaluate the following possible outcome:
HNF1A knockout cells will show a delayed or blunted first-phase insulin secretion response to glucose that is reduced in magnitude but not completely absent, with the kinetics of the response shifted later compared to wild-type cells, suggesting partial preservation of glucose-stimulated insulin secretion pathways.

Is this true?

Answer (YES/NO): NO